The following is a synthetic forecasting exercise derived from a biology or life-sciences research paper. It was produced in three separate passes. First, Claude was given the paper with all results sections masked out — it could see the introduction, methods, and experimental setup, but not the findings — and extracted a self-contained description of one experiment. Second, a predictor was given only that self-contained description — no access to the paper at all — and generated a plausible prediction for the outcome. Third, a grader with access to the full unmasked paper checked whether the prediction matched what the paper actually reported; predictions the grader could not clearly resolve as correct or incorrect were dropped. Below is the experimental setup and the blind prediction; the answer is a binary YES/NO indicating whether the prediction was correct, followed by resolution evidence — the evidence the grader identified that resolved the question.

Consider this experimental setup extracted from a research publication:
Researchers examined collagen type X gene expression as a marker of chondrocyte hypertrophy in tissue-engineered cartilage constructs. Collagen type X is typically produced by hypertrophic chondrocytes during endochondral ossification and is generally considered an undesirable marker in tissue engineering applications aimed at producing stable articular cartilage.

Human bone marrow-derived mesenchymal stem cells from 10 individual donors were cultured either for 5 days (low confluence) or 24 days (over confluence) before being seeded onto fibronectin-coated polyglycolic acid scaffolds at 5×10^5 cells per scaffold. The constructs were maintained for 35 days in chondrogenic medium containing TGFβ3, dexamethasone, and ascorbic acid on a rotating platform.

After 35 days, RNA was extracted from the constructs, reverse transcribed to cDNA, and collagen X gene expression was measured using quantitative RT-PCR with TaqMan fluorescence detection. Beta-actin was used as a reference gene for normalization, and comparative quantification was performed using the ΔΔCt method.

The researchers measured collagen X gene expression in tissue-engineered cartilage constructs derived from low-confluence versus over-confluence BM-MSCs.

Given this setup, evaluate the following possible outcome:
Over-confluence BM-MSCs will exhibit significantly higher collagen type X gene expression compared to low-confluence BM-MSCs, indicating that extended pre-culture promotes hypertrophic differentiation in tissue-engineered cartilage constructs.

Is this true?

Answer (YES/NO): NO